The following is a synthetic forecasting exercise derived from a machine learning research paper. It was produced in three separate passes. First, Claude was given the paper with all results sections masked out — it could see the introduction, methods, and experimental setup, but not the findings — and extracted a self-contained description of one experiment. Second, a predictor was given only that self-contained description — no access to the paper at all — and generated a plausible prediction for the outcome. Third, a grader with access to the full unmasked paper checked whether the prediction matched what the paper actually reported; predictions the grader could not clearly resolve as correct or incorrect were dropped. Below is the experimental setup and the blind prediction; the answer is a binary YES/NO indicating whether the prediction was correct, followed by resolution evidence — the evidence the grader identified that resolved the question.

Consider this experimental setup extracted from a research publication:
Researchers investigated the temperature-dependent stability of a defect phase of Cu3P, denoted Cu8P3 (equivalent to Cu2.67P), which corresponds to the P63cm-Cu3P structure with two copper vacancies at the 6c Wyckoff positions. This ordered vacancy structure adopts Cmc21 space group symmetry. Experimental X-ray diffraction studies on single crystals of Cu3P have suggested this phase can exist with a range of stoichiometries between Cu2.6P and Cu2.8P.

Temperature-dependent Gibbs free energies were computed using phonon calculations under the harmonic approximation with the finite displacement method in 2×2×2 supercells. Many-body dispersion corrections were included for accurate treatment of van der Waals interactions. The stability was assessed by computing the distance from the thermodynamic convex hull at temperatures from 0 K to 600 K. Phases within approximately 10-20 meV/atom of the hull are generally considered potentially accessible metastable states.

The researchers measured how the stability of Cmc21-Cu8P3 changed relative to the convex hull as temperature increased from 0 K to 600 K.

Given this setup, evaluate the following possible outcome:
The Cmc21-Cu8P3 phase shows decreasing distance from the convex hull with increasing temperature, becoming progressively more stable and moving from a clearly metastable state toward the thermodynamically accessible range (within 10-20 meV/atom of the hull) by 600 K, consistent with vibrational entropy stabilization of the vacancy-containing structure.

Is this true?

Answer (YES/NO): YES